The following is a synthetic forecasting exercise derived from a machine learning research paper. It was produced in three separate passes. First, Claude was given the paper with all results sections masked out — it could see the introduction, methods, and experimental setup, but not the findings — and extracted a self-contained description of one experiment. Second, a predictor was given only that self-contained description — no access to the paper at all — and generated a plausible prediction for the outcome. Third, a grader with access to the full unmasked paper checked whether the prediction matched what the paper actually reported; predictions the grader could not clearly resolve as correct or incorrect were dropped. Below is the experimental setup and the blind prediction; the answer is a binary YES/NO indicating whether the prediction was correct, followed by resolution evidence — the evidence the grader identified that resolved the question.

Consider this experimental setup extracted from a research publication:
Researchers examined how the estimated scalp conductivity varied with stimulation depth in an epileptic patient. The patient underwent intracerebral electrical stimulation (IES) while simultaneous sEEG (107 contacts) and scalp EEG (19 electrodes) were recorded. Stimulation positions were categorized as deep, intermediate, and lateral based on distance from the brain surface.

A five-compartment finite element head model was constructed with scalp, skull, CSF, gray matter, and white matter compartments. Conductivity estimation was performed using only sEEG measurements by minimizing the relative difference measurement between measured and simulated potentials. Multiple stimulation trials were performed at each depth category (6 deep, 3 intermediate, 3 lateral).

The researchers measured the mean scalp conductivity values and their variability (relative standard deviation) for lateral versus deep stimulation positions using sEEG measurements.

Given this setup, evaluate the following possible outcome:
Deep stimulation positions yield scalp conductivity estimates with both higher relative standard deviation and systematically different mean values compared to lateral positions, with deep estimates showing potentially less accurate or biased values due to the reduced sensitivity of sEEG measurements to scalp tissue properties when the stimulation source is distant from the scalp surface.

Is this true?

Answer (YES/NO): YES